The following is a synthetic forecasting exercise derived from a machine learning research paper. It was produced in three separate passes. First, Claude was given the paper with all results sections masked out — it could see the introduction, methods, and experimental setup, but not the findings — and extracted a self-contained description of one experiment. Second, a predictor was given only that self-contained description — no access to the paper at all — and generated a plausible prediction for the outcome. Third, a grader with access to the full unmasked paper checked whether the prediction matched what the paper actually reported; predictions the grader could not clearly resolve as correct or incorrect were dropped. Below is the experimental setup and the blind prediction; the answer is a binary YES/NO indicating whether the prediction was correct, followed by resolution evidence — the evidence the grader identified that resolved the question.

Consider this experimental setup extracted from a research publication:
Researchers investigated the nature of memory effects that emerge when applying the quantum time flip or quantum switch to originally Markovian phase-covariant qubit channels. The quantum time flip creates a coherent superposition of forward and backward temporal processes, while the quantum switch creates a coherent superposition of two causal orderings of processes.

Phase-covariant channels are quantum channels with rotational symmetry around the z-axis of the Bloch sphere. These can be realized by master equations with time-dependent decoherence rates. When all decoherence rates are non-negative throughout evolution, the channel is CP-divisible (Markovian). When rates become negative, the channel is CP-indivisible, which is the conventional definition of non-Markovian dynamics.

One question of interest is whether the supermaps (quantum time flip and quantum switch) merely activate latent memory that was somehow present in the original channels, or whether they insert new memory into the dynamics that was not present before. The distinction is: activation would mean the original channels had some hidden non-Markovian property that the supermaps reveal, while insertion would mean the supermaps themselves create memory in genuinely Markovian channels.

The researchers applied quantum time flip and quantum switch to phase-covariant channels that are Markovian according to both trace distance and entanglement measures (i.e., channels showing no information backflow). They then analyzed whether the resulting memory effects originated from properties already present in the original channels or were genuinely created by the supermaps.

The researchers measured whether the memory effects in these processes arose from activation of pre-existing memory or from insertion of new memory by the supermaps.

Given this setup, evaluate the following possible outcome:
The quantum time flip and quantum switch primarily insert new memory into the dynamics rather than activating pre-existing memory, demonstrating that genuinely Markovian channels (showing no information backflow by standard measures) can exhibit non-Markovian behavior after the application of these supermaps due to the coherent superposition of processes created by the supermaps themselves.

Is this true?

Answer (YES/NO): YES